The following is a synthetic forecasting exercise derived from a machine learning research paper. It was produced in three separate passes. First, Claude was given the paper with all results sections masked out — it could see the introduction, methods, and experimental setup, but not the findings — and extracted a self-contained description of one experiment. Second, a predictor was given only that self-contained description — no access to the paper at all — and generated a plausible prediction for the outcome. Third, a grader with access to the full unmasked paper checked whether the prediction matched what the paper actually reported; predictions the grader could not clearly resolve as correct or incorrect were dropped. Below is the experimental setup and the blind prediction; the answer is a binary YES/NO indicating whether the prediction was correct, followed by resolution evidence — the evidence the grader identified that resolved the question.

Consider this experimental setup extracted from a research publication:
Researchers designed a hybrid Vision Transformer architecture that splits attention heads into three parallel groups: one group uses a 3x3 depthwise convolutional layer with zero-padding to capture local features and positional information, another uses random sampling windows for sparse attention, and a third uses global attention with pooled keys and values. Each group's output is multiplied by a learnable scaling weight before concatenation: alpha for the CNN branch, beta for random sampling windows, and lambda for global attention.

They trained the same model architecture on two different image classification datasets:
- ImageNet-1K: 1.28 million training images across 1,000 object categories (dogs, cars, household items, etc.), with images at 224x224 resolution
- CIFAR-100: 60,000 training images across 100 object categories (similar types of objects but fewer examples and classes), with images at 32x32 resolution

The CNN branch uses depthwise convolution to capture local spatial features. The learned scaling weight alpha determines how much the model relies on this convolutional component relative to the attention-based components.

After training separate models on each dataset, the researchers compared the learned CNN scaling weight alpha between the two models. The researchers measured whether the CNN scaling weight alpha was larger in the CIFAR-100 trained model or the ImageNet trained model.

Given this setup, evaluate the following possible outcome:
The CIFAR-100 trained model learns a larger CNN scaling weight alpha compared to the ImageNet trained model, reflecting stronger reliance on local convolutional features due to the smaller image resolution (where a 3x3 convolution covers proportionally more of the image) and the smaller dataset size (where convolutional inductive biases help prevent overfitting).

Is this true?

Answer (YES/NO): YES